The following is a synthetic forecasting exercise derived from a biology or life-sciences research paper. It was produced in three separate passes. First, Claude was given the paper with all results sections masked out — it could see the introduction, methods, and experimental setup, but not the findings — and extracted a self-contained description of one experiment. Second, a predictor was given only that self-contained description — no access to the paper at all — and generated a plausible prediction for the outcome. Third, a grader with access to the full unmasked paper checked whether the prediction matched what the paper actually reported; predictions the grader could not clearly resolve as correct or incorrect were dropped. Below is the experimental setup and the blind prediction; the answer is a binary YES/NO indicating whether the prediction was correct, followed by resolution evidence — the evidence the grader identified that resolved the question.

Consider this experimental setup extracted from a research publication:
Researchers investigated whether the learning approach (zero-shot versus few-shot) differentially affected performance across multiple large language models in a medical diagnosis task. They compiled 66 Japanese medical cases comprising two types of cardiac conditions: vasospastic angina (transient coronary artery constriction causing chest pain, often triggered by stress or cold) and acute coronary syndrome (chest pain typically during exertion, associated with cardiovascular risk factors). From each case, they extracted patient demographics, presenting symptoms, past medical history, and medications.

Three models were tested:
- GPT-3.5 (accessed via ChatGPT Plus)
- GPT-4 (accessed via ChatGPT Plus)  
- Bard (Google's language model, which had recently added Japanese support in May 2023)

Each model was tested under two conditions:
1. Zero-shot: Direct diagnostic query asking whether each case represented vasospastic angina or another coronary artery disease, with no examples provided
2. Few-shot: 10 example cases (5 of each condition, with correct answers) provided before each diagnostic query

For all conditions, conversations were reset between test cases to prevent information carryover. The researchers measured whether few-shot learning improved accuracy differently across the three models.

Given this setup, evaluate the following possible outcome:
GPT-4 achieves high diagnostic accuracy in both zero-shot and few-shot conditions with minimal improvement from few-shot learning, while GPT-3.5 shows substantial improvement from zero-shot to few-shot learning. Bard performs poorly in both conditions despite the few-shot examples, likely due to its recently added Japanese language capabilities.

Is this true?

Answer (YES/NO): NO